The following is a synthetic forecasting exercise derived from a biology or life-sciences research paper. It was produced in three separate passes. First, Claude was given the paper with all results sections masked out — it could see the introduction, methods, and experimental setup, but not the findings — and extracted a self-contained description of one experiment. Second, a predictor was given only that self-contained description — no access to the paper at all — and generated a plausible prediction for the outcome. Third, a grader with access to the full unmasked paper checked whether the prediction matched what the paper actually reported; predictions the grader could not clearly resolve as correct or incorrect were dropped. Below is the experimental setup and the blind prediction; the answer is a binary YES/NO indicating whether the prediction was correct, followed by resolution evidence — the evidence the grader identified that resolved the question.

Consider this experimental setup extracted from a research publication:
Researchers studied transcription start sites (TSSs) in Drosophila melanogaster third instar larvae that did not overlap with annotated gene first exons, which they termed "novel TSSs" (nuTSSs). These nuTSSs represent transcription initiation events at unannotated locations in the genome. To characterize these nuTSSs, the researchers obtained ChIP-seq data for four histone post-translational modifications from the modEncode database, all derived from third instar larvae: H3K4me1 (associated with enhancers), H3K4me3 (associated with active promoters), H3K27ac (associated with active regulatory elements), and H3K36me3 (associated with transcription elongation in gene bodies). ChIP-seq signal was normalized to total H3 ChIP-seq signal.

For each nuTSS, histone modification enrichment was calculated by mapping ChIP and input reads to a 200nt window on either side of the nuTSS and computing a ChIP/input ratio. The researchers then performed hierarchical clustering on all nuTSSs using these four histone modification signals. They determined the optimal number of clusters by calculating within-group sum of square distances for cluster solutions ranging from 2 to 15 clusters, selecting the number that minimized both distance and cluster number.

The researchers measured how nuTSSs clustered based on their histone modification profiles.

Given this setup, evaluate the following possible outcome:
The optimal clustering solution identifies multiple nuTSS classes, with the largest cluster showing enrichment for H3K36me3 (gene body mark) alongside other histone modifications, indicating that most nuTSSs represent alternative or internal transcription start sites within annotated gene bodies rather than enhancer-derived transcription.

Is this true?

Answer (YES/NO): NO